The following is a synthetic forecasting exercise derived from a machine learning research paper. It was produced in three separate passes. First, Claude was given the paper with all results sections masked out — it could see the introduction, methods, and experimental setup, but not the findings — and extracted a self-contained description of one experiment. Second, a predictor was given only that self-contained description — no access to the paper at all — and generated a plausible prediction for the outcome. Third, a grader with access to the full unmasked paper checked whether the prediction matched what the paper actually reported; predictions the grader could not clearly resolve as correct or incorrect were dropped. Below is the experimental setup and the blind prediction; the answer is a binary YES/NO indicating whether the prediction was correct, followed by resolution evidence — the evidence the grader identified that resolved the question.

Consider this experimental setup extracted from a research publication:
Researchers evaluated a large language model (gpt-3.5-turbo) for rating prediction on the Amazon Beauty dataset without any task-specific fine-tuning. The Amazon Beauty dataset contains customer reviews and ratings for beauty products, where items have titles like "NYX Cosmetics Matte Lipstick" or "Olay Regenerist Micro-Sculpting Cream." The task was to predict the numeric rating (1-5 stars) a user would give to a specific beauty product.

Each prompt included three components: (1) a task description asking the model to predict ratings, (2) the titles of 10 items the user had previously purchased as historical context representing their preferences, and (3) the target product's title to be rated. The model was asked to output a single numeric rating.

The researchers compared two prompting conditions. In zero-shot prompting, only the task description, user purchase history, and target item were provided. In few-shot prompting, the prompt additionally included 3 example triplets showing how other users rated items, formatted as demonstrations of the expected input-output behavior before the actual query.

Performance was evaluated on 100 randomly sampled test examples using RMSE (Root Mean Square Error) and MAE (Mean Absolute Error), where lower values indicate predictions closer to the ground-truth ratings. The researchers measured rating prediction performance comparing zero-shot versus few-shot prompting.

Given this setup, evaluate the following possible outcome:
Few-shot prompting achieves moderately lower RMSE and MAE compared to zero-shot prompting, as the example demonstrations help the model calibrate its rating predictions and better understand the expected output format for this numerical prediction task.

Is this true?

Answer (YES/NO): YES